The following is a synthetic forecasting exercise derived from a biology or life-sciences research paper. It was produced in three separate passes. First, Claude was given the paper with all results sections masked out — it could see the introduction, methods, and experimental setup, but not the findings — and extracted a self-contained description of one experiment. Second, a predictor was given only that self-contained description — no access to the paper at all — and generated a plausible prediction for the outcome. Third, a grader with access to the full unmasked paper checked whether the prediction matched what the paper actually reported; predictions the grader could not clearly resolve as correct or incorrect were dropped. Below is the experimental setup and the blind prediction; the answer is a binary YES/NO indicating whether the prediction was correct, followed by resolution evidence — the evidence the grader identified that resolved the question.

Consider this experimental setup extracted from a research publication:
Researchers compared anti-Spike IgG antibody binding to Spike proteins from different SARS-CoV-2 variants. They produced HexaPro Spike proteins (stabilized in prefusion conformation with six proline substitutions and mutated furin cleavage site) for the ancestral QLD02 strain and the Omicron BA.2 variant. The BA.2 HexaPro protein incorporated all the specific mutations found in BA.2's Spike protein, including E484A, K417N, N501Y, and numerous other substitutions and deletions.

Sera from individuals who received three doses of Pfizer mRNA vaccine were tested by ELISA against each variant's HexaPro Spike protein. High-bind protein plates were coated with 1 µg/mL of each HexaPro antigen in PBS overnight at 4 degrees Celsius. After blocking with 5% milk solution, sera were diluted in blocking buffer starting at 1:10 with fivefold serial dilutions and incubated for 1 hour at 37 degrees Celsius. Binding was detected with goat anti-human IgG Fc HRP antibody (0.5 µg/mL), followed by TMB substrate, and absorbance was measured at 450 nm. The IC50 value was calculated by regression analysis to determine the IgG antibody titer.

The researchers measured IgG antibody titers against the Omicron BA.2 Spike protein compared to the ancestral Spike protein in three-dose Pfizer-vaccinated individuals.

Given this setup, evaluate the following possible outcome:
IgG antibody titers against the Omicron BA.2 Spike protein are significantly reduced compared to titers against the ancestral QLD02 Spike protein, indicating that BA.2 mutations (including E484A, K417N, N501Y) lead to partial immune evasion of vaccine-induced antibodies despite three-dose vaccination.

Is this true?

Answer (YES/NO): YES